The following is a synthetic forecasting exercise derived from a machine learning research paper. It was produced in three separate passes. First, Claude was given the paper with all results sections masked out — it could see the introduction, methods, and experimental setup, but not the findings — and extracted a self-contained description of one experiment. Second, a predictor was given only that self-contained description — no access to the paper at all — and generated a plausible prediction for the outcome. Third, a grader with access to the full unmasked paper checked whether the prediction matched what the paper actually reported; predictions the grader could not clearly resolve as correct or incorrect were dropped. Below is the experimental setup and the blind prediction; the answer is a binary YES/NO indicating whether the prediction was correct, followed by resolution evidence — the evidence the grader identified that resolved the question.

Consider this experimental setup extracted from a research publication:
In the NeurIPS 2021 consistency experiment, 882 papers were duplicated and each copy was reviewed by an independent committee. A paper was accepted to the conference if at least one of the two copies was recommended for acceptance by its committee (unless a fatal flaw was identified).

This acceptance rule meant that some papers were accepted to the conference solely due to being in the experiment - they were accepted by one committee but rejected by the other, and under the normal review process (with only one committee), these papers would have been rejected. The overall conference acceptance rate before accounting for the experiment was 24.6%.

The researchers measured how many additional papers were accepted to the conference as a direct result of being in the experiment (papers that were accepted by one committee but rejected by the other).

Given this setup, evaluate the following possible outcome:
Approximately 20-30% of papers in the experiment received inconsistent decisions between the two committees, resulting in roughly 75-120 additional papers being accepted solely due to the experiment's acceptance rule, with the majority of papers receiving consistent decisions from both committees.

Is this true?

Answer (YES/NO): YES